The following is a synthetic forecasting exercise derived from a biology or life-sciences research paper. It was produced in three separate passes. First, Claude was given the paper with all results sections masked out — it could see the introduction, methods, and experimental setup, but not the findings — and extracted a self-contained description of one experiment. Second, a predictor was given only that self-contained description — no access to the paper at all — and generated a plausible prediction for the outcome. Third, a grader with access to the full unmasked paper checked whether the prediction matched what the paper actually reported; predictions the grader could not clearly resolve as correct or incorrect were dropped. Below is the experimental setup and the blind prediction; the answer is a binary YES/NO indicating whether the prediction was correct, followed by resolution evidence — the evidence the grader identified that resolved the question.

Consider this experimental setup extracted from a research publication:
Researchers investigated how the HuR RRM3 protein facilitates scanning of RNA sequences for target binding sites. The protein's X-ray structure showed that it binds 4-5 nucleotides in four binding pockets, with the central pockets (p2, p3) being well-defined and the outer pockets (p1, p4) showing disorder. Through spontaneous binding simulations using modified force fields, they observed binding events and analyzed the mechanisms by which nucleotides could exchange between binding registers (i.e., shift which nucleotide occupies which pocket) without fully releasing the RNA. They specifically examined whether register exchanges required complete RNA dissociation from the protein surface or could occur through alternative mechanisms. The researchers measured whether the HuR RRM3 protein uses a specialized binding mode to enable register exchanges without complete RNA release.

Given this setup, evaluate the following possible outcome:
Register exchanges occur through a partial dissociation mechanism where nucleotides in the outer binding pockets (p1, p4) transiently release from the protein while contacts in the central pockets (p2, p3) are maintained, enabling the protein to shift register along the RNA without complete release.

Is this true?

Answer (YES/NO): NO